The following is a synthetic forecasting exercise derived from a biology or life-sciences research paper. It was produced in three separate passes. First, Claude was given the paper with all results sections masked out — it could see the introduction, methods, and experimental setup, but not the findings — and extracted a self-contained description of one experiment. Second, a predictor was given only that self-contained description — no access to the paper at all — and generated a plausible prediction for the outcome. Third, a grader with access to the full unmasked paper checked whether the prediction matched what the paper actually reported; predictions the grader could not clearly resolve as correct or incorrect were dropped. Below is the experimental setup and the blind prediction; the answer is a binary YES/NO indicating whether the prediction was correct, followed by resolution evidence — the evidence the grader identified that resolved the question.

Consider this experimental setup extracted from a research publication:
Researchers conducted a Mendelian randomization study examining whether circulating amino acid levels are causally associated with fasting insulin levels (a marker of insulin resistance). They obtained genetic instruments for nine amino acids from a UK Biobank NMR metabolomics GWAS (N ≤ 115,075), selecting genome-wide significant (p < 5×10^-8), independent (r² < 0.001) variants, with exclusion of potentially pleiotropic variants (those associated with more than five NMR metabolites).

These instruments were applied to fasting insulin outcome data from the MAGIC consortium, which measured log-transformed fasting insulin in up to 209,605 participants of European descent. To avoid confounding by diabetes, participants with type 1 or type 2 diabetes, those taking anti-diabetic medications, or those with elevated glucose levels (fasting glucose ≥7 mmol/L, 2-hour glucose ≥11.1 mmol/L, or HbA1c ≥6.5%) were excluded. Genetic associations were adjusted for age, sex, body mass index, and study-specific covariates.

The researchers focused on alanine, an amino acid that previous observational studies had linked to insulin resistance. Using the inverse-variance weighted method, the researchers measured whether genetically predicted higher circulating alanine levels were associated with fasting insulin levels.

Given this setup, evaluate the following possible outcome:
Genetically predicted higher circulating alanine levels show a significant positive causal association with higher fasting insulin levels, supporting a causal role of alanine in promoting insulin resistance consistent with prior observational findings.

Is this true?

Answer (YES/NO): NO